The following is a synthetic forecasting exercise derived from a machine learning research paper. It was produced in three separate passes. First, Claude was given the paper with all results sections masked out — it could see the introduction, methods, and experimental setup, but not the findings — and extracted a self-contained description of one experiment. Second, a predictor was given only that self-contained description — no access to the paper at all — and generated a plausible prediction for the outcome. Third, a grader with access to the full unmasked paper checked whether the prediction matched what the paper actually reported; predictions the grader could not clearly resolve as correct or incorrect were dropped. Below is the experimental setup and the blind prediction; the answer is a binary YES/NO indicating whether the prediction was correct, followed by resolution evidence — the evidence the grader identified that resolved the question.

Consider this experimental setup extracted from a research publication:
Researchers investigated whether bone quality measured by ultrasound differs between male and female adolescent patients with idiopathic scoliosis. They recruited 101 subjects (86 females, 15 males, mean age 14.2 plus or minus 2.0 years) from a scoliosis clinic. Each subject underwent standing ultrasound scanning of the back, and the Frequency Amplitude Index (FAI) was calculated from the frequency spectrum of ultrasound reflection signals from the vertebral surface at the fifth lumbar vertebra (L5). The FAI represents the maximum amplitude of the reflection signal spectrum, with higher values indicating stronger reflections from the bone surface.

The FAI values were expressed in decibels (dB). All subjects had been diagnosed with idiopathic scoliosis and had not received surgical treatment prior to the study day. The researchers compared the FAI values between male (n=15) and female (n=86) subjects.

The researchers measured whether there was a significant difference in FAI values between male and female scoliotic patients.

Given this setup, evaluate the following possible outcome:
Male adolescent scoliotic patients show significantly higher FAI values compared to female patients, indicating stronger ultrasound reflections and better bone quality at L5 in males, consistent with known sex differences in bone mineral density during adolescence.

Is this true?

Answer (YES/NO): NO